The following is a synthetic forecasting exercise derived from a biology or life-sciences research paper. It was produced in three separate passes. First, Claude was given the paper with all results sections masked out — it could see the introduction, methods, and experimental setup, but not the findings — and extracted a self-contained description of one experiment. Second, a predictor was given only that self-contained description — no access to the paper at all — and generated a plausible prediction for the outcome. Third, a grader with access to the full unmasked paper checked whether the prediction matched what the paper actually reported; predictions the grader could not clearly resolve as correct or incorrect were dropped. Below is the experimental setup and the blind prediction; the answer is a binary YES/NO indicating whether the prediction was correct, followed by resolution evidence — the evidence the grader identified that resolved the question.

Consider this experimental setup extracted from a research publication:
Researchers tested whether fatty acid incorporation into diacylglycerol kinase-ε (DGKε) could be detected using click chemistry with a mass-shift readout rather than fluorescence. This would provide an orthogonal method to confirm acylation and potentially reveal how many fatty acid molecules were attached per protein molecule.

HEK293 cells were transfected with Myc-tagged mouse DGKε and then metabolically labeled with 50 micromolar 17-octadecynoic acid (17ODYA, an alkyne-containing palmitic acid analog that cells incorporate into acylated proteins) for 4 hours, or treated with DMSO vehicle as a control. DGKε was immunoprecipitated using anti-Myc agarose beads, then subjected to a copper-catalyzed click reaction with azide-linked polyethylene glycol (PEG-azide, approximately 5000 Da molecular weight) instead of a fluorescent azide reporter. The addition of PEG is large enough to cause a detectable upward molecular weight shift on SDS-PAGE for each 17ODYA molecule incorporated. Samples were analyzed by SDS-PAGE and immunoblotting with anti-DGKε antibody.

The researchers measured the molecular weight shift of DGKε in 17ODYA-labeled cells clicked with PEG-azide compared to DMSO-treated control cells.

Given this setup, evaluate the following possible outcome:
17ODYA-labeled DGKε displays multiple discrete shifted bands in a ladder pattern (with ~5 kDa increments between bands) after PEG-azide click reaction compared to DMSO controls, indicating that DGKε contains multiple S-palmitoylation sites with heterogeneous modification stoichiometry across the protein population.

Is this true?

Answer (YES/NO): NO